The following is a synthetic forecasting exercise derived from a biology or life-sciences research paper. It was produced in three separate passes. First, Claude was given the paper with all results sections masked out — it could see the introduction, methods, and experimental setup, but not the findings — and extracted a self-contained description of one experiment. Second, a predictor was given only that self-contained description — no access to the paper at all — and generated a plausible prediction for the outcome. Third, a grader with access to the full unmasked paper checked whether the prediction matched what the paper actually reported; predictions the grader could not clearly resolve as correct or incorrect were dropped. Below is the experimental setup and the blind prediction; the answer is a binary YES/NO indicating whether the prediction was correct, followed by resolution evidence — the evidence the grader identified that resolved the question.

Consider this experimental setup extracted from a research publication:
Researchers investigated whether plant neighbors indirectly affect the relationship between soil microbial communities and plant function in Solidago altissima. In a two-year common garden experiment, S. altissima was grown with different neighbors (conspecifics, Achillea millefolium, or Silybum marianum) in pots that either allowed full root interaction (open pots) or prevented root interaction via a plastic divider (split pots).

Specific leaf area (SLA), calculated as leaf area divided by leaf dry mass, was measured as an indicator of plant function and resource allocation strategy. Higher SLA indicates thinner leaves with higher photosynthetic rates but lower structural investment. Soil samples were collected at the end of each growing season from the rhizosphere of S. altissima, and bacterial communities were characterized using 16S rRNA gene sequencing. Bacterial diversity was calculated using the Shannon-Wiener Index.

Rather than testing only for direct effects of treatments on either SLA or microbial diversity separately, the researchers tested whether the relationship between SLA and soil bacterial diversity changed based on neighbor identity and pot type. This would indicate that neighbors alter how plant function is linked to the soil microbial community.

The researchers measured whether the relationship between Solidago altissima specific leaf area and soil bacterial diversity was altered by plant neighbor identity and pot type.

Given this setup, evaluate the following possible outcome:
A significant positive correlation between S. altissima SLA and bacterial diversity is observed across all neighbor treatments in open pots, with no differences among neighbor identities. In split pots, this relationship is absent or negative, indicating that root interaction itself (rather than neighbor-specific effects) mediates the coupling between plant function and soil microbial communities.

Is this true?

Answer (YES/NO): NO